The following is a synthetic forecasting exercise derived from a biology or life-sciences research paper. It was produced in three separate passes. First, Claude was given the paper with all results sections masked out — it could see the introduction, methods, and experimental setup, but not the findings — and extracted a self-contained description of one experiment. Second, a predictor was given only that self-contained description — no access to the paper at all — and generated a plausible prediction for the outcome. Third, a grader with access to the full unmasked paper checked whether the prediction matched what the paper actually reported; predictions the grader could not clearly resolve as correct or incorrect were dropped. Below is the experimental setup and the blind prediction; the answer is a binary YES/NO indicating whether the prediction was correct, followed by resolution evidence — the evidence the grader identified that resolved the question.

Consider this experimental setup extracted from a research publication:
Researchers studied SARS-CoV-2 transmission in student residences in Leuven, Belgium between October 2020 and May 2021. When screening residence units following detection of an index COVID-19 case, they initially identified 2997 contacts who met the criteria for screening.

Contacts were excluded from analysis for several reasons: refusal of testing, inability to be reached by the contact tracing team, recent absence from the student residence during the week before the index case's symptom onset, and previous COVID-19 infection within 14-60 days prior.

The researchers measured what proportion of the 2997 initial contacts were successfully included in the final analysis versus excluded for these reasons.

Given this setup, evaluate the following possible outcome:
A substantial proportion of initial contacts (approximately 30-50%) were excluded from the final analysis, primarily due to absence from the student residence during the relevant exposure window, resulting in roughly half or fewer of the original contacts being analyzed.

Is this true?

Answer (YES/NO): NO